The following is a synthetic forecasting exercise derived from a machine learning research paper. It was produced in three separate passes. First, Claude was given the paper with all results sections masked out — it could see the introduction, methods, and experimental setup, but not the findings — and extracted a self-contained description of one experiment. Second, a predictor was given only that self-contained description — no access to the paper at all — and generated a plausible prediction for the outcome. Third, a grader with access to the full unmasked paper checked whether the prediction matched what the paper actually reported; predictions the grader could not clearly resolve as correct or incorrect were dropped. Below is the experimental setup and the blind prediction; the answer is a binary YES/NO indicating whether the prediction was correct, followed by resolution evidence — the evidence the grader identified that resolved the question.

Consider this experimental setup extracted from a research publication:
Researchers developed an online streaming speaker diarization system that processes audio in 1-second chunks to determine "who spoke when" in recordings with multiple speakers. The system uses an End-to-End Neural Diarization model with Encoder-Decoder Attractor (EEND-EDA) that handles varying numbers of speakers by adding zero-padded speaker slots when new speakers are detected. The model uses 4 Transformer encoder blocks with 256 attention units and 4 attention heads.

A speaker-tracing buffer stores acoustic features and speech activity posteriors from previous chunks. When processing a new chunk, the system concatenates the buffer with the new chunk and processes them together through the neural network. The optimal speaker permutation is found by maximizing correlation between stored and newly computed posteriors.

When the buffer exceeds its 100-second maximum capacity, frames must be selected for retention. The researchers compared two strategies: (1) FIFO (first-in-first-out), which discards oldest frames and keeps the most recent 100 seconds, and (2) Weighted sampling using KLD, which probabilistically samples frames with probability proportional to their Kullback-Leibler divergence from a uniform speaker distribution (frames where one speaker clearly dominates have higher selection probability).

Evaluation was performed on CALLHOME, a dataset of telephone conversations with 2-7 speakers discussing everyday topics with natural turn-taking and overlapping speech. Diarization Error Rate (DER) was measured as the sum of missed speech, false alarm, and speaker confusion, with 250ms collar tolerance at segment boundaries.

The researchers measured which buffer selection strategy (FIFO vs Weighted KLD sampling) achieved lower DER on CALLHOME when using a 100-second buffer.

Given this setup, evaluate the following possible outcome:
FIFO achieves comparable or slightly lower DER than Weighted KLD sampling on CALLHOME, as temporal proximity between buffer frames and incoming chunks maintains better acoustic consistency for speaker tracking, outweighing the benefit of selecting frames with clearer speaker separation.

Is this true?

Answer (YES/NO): YES